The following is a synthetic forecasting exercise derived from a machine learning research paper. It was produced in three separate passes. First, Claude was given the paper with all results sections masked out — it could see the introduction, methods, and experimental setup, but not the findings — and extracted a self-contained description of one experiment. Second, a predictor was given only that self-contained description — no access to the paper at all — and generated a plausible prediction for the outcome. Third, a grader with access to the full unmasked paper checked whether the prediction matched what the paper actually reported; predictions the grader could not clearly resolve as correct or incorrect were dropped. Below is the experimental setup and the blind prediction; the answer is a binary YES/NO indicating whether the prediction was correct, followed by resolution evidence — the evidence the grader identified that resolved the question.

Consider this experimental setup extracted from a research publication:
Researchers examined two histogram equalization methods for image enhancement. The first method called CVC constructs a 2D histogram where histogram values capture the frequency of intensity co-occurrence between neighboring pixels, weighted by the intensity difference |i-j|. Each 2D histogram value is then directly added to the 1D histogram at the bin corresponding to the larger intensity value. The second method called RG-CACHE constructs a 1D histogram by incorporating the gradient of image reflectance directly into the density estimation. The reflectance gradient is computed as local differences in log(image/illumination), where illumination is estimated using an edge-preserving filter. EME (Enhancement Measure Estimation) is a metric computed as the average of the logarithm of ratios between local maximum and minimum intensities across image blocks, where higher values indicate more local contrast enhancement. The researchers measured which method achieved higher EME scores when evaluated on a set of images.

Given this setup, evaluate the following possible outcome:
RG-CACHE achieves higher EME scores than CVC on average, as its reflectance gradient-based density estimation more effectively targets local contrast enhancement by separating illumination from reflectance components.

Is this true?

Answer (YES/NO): YES